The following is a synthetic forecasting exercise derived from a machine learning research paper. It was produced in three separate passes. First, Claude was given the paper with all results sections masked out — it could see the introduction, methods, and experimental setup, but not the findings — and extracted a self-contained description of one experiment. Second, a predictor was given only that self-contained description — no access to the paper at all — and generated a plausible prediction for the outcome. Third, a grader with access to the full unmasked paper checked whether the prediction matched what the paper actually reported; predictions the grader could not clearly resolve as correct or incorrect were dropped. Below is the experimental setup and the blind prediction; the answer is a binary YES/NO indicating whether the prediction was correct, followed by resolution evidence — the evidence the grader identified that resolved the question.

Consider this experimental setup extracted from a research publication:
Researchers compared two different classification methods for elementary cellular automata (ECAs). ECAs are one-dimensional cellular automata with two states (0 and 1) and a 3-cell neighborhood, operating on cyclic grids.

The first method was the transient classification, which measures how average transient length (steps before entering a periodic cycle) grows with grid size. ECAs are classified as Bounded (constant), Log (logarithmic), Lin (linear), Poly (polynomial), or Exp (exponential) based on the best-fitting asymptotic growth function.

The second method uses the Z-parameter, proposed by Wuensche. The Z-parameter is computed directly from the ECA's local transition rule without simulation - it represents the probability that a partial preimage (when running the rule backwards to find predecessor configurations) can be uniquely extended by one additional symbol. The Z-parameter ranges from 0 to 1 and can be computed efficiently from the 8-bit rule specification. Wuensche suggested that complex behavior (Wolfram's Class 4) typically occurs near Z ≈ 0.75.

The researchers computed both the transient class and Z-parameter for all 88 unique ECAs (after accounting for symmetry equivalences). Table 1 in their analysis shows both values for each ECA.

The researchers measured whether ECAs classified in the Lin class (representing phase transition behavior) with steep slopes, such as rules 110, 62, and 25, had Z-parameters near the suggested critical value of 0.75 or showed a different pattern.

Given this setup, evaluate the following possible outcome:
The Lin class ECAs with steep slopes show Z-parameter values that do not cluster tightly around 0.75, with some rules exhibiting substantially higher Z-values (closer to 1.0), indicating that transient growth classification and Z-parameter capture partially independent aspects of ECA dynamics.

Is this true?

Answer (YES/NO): NO